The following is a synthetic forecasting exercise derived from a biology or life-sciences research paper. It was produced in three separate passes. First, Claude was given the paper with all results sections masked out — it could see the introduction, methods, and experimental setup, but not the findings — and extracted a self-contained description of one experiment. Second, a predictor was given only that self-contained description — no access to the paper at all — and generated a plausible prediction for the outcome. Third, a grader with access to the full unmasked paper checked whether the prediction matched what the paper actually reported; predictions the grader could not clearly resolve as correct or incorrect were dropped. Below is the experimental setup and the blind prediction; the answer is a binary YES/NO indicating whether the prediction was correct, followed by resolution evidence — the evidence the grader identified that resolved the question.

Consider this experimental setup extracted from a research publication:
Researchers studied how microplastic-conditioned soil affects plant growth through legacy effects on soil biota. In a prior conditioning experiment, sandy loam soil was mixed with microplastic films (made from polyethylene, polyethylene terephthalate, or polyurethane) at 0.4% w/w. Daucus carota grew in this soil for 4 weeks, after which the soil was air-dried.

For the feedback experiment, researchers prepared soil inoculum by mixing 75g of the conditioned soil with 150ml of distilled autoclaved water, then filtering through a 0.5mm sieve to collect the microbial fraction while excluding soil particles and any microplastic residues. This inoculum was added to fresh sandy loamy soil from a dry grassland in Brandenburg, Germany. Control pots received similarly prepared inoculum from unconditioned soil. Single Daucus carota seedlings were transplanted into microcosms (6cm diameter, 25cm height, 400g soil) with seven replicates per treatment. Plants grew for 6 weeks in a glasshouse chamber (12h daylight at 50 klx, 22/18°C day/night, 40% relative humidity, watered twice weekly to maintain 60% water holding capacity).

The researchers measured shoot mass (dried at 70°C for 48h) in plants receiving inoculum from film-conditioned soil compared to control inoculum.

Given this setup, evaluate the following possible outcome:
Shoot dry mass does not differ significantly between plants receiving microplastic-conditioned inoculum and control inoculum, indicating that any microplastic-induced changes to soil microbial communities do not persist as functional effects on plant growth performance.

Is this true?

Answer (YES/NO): NO